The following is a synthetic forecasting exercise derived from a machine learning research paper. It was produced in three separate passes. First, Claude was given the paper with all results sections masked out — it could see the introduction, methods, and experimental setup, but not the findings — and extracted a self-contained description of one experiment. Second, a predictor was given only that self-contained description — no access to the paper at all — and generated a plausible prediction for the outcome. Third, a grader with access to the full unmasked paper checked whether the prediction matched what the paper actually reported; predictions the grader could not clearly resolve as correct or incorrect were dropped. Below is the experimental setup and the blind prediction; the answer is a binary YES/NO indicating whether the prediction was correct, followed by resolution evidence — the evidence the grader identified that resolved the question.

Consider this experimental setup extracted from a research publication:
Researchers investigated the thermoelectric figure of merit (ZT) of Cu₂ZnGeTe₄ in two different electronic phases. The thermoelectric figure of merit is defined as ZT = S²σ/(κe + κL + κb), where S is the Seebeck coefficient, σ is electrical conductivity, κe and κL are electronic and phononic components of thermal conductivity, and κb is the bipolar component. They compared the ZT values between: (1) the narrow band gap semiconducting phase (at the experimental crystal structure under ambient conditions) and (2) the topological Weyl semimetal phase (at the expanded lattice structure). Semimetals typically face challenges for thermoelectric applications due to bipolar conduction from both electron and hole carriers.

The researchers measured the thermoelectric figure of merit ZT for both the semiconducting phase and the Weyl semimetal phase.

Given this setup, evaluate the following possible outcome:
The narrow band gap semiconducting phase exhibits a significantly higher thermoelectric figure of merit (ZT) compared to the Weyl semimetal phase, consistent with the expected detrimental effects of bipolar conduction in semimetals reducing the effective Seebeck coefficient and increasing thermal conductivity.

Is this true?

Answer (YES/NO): YES